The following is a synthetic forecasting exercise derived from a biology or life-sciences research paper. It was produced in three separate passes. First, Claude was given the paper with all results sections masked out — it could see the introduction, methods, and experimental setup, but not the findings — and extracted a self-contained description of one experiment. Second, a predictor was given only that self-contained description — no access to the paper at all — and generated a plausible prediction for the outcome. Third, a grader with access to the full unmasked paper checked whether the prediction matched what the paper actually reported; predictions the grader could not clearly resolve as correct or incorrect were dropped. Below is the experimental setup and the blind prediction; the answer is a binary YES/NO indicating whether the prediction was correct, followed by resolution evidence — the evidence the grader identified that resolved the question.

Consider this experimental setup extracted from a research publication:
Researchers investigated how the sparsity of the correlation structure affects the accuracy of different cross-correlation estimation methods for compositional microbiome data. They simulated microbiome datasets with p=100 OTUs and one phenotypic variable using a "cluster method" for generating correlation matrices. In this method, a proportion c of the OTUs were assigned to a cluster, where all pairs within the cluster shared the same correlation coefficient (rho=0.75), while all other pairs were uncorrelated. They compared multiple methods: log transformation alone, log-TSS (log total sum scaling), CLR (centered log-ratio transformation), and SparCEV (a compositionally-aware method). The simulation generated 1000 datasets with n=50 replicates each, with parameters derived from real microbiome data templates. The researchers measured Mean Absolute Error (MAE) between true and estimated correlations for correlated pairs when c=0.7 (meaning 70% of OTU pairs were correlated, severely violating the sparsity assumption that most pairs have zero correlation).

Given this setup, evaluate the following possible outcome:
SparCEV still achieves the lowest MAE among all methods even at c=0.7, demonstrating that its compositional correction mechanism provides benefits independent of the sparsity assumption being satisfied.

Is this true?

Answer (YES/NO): NO